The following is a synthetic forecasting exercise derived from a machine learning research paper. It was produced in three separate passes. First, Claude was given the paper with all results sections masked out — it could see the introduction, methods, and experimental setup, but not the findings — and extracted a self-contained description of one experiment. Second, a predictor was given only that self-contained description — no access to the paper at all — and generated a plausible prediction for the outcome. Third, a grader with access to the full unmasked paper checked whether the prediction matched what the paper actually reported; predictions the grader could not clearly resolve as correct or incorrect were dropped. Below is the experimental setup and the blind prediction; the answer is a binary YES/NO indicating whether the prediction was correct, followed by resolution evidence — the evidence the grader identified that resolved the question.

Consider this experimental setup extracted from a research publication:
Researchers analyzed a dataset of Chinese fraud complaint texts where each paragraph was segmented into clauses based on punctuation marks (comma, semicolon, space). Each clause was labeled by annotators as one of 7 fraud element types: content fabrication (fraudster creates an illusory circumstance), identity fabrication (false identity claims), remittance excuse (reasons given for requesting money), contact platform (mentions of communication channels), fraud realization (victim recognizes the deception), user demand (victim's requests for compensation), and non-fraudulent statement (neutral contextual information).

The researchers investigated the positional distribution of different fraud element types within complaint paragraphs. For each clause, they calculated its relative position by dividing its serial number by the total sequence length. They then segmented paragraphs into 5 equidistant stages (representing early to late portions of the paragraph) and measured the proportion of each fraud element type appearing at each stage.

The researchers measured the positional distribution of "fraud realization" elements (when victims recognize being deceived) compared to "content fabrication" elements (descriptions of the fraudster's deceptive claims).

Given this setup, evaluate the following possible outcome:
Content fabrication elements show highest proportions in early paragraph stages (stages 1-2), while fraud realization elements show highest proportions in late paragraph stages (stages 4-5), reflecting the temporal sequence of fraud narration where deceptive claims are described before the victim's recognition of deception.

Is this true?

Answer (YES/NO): YES